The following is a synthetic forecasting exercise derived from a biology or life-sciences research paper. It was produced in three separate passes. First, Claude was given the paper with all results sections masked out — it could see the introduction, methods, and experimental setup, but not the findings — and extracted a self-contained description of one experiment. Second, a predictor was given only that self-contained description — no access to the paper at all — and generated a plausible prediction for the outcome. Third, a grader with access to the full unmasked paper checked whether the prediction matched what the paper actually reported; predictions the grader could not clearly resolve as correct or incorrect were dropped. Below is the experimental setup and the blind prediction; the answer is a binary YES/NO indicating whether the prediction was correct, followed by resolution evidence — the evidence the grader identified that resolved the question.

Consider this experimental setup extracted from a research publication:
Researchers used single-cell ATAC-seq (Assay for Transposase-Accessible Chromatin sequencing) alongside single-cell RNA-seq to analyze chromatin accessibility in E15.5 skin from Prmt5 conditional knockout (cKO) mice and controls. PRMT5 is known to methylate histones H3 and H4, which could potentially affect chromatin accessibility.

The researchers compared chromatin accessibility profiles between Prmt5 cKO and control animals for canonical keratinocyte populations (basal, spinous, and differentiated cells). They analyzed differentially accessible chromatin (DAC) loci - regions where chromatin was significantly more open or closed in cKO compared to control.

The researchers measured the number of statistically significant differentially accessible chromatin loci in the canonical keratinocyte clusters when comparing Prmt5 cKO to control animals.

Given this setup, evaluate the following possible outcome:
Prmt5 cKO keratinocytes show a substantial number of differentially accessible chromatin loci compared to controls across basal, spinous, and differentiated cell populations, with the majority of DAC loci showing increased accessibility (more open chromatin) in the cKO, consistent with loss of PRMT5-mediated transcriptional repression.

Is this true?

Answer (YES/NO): NO